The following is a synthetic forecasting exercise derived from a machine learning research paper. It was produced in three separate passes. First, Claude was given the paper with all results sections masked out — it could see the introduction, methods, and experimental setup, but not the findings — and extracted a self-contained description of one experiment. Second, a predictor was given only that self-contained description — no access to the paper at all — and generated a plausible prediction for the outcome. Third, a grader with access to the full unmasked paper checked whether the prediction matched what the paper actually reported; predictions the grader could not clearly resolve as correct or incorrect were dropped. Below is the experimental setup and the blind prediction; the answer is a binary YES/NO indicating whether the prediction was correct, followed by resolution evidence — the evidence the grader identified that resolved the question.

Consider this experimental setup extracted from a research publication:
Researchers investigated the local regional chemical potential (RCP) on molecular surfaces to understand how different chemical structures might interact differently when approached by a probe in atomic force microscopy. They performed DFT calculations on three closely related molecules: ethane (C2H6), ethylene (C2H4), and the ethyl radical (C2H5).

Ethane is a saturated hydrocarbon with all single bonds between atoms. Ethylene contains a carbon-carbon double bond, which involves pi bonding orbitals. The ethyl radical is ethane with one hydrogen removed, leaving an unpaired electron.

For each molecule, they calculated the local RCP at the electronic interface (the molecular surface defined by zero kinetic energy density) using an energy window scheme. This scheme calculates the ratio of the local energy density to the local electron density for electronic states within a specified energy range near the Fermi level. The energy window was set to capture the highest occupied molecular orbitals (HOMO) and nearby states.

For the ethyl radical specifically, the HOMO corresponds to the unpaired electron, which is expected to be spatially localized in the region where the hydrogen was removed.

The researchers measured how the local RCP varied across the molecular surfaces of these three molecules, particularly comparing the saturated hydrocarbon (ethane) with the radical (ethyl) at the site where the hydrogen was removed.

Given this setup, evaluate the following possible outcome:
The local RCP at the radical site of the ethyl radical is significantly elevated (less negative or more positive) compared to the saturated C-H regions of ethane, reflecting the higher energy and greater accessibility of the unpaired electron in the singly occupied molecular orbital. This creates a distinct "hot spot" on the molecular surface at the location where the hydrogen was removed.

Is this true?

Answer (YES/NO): YES